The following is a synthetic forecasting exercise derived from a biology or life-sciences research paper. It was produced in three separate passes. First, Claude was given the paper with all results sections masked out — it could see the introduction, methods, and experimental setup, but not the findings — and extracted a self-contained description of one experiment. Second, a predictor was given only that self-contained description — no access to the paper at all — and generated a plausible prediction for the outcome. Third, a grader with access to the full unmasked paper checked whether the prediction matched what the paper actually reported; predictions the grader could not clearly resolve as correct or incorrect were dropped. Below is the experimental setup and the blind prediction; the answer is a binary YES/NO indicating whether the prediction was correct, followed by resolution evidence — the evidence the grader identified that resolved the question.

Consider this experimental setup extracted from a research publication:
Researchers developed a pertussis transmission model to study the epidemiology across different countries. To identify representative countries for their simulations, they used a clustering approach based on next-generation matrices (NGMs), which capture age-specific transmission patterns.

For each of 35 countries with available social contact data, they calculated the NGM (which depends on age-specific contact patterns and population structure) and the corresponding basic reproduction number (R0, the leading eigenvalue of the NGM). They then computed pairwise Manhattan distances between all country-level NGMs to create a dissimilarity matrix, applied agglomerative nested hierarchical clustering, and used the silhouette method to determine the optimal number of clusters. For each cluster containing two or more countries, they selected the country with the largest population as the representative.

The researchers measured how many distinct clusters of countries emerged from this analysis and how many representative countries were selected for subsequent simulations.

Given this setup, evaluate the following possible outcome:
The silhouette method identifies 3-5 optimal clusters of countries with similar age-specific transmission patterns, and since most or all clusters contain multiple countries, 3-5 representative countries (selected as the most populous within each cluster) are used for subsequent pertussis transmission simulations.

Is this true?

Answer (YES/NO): NO